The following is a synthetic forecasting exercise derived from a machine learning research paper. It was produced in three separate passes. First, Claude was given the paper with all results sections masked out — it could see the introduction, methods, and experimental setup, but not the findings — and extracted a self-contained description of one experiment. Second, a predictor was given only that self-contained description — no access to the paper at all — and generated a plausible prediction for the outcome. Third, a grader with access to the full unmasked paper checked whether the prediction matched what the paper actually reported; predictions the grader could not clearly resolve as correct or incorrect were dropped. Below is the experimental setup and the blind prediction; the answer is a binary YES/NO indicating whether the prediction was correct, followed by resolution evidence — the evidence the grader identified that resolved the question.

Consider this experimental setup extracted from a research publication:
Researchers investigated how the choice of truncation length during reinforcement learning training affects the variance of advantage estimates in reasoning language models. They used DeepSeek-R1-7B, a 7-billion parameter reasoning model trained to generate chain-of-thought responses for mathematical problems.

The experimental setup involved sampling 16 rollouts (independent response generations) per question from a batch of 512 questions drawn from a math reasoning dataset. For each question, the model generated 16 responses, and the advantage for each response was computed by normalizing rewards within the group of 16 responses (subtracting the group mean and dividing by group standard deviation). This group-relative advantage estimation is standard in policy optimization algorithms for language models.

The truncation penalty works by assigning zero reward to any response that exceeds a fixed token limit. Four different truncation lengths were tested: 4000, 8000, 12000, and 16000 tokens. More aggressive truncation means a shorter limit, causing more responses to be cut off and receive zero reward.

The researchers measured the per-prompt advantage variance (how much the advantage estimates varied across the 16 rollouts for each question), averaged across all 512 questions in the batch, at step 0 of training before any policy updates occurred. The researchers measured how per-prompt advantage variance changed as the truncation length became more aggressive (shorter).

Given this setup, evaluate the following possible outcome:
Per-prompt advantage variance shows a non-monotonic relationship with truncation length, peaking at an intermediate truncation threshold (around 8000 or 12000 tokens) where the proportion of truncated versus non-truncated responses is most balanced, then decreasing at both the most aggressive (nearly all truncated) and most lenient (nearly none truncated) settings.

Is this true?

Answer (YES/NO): NO